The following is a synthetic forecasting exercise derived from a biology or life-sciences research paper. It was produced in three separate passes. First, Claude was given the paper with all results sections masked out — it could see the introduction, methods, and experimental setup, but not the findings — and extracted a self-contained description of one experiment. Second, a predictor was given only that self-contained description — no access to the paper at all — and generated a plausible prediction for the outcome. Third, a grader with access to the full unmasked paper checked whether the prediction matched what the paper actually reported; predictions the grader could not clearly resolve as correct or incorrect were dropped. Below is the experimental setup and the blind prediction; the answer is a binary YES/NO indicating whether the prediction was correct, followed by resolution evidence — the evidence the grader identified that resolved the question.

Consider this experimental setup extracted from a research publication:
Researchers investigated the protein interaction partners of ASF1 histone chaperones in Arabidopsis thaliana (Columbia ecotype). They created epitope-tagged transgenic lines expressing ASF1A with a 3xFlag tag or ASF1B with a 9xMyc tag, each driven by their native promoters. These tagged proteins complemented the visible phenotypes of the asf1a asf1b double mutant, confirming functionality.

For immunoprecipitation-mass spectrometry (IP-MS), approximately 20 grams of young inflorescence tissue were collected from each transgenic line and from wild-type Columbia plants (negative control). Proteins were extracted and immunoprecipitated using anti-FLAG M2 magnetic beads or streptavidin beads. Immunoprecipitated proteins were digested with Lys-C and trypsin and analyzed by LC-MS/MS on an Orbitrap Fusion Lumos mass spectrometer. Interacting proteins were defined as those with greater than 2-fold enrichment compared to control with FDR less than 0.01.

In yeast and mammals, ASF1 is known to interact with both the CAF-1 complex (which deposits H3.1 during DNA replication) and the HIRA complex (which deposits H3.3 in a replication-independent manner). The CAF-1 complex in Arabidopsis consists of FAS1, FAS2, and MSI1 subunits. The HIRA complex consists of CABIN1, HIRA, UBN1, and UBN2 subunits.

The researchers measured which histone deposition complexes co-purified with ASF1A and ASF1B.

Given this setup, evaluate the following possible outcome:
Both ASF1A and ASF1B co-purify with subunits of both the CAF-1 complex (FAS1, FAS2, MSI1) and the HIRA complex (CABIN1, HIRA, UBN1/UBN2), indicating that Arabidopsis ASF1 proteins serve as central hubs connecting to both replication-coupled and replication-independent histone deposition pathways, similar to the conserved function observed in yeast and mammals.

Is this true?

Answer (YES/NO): NO